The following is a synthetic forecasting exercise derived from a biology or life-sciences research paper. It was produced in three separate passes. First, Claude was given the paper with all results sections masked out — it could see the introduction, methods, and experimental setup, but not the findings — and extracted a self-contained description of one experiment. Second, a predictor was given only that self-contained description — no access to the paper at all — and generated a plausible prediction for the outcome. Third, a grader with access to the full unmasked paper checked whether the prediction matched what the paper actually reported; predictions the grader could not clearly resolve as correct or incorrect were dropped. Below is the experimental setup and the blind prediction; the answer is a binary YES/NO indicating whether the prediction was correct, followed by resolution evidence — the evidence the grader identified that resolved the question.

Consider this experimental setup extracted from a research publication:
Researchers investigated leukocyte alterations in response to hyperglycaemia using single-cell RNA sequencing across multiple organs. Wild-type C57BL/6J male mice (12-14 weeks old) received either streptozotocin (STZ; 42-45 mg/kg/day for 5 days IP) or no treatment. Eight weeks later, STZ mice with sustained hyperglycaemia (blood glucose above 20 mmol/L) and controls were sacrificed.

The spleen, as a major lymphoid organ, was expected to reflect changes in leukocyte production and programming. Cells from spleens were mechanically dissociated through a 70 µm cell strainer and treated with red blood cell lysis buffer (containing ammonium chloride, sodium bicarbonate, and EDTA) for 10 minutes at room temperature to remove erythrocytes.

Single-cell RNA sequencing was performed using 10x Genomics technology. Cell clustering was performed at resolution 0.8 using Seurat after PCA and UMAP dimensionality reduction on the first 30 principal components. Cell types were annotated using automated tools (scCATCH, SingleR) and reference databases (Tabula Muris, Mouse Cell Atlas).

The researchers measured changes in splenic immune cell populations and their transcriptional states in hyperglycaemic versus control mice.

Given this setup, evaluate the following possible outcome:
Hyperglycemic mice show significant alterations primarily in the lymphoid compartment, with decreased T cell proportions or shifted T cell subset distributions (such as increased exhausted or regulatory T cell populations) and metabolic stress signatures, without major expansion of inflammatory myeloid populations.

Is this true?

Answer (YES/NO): NO